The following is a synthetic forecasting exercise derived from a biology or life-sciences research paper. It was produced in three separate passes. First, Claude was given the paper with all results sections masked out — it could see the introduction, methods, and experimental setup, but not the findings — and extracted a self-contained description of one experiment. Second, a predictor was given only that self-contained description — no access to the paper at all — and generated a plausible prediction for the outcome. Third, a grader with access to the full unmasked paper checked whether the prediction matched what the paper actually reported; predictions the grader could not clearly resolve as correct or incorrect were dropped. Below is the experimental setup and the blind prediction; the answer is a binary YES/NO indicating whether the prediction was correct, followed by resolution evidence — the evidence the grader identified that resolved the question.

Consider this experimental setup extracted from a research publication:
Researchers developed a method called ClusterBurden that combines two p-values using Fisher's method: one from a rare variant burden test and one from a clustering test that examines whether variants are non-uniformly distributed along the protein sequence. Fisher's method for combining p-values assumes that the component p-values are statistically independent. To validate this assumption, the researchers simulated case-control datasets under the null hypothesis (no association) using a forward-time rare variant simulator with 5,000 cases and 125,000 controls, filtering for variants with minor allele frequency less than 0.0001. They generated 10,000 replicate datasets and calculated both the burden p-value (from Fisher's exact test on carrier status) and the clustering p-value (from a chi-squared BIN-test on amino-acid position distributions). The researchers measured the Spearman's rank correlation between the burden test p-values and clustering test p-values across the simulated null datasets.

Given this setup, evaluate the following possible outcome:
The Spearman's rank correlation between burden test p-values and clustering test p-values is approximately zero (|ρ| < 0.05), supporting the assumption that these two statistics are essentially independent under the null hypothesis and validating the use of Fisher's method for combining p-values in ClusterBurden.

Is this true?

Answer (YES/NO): YES